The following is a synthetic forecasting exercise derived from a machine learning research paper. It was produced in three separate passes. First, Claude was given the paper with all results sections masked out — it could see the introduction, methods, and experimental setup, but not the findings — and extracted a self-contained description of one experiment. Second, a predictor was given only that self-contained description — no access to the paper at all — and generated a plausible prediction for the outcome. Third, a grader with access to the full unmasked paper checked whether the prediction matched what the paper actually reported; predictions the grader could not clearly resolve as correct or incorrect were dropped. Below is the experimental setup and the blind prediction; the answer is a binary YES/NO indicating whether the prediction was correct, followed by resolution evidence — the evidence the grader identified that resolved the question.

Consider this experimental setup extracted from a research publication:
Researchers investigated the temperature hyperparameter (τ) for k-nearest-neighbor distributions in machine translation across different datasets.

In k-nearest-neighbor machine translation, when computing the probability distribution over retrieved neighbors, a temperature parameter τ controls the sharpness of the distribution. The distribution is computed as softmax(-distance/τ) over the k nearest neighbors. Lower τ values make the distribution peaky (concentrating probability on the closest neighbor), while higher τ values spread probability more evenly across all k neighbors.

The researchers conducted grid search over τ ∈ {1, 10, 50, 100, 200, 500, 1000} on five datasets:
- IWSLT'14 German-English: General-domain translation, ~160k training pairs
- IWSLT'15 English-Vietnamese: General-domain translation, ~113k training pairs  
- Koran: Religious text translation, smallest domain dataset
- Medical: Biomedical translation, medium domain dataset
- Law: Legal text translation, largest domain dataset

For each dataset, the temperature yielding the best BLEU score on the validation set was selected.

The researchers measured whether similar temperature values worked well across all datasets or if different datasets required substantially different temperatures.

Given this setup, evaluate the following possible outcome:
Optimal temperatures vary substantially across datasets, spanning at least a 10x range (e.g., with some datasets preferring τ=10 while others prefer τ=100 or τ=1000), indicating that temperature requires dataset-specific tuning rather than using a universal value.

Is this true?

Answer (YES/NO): YES